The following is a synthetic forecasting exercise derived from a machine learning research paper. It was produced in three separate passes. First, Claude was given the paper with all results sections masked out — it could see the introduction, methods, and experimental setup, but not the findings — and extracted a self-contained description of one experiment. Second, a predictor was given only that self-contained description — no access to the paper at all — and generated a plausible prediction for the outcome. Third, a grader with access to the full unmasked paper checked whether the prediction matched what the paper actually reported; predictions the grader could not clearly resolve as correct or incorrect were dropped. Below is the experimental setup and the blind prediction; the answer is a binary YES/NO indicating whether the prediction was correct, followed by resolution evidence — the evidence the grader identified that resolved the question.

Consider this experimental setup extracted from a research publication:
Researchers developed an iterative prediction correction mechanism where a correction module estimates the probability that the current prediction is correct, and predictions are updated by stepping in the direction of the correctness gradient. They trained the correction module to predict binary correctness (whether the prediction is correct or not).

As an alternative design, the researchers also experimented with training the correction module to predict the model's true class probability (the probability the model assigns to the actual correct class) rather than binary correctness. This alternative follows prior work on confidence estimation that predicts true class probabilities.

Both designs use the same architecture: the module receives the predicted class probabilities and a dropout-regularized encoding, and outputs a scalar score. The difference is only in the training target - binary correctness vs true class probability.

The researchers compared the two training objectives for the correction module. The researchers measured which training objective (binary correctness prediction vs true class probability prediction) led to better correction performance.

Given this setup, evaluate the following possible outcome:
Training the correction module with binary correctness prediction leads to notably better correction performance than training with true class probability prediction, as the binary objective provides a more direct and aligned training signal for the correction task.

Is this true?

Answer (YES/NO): NO